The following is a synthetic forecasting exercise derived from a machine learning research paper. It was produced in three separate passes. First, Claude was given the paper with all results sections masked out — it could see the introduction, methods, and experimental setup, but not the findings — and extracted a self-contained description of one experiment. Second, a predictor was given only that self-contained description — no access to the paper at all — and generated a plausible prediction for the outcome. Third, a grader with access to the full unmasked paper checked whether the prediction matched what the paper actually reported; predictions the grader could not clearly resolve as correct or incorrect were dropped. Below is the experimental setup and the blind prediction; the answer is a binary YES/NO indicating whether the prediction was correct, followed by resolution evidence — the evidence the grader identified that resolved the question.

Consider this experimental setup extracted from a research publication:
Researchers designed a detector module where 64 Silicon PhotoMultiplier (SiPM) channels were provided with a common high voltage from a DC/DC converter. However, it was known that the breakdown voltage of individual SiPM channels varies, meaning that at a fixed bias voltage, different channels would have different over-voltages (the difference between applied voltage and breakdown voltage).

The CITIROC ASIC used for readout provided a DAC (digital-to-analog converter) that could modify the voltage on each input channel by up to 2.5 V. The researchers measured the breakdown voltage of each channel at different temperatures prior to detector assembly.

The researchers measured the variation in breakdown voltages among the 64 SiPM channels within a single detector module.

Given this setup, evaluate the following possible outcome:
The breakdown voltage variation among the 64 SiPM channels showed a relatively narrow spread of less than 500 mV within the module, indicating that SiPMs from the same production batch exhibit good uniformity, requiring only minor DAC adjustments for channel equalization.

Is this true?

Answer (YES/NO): YES